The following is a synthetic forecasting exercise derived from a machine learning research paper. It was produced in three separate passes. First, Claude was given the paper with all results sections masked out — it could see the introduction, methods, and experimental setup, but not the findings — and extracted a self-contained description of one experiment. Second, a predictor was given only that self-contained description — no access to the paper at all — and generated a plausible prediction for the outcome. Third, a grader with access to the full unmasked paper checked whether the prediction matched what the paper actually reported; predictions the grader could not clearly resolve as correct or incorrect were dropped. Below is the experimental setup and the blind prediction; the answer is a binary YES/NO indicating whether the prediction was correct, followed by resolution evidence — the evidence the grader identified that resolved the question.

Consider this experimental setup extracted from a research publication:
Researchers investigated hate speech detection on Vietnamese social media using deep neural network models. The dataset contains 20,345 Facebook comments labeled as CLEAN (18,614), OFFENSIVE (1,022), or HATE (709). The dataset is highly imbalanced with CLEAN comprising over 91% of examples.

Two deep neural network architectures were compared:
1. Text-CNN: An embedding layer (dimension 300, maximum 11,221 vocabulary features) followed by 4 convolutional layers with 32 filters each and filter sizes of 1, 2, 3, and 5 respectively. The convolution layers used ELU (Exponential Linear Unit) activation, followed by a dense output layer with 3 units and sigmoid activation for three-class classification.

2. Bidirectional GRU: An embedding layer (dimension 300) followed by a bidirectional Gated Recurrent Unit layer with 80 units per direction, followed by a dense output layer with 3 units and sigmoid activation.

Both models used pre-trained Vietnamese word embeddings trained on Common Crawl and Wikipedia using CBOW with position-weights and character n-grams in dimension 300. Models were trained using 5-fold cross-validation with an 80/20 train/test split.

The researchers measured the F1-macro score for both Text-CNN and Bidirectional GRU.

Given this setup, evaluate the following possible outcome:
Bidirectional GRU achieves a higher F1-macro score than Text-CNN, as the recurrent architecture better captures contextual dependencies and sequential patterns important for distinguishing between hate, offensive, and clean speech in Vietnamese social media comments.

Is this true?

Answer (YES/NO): NO